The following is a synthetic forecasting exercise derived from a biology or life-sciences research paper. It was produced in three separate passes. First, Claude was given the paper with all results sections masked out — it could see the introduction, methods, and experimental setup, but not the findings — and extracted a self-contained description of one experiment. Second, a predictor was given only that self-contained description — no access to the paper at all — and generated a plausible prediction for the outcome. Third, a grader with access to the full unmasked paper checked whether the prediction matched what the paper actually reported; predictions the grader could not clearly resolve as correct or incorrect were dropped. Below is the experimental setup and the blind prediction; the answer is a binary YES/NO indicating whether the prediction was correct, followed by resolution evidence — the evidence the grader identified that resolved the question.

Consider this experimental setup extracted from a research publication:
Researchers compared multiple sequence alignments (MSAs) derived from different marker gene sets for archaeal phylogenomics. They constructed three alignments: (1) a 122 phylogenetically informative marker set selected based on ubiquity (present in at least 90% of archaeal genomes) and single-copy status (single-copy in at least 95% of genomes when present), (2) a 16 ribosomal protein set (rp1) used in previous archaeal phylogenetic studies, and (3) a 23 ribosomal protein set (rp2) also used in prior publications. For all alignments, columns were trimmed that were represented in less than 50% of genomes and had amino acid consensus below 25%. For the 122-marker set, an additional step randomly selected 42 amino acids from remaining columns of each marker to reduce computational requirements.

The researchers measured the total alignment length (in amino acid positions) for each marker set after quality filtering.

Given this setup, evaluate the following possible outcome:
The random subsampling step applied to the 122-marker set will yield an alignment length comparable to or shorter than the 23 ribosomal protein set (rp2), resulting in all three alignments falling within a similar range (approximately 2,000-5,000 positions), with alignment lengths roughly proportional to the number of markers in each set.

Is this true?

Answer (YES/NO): NO